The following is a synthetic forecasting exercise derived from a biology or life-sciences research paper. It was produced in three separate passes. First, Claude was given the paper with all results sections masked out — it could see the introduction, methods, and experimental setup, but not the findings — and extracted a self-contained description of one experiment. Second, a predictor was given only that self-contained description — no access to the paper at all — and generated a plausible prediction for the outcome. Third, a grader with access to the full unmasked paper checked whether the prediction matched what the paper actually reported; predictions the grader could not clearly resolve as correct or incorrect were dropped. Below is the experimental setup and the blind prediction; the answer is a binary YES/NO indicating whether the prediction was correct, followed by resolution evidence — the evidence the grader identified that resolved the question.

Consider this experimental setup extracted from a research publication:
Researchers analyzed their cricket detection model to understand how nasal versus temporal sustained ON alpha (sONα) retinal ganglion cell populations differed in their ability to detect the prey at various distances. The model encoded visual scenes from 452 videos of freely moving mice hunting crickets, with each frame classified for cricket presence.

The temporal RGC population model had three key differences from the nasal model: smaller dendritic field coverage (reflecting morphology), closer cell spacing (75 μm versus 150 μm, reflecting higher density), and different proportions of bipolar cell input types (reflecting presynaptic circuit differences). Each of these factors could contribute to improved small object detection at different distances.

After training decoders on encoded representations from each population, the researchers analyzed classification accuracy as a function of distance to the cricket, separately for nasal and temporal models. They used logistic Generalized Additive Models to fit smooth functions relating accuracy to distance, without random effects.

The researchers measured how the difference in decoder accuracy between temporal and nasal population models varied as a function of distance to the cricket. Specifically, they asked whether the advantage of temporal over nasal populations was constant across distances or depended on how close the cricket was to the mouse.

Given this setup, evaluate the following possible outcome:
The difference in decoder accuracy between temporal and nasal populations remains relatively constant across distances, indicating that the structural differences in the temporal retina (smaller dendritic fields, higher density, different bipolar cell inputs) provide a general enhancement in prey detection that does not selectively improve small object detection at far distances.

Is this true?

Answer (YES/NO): NO